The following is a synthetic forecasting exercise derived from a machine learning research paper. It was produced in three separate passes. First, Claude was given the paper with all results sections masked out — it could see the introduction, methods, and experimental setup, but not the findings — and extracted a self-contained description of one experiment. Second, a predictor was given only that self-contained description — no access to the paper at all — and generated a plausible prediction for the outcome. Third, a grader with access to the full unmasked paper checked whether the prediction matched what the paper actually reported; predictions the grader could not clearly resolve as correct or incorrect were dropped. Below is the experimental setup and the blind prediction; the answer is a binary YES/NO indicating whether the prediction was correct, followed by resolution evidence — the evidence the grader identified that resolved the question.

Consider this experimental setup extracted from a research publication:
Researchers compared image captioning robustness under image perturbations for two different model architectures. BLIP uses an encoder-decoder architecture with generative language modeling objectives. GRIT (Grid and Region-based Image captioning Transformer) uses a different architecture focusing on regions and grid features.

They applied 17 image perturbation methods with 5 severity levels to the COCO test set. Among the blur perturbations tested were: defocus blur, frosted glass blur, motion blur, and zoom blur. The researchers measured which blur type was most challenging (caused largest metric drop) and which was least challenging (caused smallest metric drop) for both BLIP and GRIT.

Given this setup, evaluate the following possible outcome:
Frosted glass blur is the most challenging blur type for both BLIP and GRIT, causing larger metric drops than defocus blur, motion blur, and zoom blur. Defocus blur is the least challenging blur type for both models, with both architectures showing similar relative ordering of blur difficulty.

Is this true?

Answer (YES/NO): NO